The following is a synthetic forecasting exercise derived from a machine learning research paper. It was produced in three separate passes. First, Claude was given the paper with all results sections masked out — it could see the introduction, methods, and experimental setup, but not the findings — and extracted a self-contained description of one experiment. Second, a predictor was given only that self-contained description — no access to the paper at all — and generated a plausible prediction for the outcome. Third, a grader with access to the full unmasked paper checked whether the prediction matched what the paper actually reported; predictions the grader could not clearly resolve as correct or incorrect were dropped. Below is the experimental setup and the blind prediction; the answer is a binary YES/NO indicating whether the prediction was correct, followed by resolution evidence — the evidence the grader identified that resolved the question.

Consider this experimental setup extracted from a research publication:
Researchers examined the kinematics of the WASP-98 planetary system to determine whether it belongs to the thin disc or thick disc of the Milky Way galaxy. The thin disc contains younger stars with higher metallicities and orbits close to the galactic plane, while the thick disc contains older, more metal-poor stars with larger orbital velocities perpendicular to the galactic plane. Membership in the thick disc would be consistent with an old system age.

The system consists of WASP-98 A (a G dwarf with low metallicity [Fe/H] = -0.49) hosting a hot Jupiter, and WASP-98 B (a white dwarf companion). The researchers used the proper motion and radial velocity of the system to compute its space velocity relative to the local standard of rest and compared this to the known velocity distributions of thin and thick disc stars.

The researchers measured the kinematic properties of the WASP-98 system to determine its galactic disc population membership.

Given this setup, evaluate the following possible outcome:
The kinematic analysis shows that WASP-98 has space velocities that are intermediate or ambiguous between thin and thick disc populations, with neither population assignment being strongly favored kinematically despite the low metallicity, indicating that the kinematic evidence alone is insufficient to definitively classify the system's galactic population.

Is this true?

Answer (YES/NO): NO